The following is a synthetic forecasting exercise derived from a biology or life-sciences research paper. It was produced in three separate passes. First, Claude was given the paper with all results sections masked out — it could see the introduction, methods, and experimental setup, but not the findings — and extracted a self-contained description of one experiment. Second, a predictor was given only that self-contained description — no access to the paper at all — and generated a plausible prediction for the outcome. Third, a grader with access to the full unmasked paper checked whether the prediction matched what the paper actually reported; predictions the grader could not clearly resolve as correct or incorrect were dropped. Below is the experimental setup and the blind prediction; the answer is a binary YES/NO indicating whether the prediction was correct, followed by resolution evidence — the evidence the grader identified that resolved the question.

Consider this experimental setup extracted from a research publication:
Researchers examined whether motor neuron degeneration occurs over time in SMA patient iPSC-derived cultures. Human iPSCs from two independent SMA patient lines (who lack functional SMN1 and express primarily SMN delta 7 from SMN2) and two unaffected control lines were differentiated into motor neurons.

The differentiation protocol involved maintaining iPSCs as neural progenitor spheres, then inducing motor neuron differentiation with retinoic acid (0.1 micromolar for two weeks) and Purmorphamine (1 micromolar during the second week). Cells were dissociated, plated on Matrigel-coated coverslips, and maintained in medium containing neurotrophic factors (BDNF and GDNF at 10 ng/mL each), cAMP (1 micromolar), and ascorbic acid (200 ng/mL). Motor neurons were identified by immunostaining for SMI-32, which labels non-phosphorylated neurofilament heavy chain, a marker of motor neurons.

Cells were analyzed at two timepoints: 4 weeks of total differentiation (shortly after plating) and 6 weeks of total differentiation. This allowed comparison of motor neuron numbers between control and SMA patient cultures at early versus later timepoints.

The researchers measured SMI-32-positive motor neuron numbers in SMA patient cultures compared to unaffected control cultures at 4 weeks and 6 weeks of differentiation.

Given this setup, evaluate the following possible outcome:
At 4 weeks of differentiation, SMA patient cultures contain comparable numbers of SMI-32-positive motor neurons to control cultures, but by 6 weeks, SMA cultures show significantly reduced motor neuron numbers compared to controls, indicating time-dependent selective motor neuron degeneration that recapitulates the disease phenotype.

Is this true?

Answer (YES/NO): YES